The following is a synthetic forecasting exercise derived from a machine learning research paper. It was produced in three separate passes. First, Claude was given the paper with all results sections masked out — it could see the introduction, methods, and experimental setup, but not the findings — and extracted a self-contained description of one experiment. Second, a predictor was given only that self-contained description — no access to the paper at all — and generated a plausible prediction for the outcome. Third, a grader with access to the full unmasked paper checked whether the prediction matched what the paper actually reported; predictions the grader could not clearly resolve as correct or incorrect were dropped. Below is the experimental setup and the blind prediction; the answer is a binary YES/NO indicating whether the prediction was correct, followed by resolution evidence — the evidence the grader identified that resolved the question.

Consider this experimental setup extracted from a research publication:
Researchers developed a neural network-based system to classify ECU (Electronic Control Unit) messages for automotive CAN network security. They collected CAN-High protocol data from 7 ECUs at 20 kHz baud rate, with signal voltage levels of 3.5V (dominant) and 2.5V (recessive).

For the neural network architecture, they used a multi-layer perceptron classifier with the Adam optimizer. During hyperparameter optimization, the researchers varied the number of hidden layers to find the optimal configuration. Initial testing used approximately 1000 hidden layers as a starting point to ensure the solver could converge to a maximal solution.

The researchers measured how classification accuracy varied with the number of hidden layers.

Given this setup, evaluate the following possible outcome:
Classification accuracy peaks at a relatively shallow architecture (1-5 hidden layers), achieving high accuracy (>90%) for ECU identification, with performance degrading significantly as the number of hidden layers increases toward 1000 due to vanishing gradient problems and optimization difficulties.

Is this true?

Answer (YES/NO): NO